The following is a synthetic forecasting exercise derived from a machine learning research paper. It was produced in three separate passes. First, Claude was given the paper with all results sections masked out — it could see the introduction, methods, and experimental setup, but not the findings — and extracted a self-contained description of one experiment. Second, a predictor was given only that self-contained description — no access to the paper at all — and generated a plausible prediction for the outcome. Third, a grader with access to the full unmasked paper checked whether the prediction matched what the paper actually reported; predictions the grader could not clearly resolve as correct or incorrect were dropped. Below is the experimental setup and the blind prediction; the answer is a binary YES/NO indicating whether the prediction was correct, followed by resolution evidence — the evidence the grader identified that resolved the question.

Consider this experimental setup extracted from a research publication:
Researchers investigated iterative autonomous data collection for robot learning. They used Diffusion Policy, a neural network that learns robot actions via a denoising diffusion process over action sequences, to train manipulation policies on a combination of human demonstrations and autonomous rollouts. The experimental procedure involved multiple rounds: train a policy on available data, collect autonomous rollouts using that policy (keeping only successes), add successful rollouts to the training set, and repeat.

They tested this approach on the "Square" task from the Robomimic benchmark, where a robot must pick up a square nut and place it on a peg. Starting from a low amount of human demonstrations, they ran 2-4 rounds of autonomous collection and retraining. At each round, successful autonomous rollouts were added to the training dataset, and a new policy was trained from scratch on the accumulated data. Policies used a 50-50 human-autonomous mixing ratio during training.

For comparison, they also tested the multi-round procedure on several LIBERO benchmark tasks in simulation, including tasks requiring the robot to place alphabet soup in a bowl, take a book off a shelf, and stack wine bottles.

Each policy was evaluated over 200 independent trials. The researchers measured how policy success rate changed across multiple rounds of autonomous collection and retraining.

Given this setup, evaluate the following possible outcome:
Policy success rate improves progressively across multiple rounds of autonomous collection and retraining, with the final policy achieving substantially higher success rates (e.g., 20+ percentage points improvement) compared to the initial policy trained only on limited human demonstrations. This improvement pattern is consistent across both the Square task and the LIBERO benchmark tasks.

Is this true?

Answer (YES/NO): NO